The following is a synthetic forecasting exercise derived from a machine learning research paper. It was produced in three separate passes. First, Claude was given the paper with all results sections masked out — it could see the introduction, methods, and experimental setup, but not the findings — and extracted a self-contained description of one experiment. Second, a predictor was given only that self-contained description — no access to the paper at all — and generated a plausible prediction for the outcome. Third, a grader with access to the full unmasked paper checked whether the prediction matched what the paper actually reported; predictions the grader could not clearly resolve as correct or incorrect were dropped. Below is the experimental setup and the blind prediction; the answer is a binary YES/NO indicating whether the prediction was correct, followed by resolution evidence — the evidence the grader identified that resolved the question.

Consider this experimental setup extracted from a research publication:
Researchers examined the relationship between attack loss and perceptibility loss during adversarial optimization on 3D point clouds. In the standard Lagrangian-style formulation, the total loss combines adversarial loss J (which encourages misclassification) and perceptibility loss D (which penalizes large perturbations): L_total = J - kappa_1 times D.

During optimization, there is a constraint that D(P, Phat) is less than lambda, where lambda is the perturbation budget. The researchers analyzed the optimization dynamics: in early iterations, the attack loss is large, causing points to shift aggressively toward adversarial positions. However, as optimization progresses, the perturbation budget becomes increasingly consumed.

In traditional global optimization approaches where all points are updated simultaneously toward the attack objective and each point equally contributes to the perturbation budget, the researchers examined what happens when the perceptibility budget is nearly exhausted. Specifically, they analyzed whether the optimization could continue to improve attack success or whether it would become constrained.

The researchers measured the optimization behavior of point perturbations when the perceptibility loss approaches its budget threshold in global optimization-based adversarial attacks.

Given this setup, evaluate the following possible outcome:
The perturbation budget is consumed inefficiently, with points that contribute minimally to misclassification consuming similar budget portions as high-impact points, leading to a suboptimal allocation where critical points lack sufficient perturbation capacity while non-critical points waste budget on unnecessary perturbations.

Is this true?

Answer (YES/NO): NO